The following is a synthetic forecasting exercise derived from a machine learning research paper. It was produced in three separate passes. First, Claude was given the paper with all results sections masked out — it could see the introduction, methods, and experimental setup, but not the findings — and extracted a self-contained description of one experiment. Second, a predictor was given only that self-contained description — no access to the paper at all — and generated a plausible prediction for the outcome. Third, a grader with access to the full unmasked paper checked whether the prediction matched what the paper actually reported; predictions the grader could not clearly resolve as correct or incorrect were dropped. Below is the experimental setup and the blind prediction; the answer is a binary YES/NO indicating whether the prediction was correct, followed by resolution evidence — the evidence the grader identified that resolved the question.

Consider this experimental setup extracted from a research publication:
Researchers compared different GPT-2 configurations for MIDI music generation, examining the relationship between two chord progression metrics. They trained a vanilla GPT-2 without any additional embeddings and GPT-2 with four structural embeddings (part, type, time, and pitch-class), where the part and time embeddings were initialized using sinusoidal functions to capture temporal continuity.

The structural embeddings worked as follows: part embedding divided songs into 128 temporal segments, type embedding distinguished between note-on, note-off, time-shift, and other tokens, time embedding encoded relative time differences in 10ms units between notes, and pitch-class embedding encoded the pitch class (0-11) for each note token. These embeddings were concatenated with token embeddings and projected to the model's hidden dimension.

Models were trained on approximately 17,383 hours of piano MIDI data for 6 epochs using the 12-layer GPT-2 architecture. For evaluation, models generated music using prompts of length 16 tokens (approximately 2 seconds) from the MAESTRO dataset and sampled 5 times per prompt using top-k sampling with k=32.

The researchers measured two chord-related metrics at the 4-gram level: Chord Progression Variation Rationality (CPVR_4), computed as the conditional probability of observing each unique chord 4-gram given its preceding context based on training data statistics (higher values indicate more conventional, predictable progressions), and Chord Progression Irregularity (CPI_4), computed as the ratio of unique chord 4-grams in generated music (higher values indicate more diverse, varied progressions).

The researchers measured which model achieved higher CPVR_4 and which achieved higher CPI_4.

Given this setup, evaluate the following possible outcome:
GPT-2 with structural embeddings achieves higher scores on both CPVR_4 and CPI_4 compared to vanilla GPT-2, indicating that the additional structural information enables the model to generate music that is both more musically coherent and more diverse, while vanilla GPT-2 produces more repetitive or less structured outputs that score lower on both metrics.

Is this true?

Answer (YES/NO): NO